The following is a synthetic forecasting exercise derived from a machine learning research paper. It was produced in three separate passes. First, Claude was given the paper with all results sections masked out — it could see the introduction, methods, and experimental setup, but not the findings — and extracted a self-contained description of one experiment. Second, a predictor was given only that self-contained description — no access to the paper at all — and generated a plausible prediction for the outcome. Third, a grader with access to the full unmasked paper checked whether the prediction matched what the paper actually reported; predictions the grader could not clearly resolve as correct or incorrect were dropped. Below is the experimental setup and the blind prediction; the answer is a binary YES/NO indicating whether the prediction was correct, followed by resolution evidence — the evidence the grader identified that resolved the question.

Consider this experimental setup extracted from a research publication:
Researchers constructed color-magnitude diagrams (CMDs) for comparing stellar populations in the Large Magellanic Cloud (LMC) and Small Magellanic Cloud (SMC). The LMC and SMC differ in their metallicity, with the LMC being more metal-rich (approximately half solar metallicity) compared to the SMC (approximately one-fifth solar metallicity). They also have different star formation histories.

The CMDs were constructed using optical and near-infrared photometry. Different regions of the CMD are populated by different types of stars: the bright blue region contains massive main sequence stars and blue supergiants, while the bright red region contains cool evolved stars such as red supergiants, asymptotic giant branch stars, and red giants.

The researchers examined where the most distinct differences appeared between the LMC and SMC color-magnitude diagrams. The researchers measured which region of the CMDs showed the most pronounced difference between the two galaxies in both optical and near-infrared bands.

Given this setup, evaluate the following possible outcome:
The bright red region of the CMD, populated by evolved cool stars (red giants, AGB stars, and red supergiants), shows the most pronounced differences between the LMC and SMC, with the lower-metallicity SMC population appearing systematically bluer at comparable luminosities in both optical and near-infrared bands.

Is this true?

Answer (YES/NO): YES